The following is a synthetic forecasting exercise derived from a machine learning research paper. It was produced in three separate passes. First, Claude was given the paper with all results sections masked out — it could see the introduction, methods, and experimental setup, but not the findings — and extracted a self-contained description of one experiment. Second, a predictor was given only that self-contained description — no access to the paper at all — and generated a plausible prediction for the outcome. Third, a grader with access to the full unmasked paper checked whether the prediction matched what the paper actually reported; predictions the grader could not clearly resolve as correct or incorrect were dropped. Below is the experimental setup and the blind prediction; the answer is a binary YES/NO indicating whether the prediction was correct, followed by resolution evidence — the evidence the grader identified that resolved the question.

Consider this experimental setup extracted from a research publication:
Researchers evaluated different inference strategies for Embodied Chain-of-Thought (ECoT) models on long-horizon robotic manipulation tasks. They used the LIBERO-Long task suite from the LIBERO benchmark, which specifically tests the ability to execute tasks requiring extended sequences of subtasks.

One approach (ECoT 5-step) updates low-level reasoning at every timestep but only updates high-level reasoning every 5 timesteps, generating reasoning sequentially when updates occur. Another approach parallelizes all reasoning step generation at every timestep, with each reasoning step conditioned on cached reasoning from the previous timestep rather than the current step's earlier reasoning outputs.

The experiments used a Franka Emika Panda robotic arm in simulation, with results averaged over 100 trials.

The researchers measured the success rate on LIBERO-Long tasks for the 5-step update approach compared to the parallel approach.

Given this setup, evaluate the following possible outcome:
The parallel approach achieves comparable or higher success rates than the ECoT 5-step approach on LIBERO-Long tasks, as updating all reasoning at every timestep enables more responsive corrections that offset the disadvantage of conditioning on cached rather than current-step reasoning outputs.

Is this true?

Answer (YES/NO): YES